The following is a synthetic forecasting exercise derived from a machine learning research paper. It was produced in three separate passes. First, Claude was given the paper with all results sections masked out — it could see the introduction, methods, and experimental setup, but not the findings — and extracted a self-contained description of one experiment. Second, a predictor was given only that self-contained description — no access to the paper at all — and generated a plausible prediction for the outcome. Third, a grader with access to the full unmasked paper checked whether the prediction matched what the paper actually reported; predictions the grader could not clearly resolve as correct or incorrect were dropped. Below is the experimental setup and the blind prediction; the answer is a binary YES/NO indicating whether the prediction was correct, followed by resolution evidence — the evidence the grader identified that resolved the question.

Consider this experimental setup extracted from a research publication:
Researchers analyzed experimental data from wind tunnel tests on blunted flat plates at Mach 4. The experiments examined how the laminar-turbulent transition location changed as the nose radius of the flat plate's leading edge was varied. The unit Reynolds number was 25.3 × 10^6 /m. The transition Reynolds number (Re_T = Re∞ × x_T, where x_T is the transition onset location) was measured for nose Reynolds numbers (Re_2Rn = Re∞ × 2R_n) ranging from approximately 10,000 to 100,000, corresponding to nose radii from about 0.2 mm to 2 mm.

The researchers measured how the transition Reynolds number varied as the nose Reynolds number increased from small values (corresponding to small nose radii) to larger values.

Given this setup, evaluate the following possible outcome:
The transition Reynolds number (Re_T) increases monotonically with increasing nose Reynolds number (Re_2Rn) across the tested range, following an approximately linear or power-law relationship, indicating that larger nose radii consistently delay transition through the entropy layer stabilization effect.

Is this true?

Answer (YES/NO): NO